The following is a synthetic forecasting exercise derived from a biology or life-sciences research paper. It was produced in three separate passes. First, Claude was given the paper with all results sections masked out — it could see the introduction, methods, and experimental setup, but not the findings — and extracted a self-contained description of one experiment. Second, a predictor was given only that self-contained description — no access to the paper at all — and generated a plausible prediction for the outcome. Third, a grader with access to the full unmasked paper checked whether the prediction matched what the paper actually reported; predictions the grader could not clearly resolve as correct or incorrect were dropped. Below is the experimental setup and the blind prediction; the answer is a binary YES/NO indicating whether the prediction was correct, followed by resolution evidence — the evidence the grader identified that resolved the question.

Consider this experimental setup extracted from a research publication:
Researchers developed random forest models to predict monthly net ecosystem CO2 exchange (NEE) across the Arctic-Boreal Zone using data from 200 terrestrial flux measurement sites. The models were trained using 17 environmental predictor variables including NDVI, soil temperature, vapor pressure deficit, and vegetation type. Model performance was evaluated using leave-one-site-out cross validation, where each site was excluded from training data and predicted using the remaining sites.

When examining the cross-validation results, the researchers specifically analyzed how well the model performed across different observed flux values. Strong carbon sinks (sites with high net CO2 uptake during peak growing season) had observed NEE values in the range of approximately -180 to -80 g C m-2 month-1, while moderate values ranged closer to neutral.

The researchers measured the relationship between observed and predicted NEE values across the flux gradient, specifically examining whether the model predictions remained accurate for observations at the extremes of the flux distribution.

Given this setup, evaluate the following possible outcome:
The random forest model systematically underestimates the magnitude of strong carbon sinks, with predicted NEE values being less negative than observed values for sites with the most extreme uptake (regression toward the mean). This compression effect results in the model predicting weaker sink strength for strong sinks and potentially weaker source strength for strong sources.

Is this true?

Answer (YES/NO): YES